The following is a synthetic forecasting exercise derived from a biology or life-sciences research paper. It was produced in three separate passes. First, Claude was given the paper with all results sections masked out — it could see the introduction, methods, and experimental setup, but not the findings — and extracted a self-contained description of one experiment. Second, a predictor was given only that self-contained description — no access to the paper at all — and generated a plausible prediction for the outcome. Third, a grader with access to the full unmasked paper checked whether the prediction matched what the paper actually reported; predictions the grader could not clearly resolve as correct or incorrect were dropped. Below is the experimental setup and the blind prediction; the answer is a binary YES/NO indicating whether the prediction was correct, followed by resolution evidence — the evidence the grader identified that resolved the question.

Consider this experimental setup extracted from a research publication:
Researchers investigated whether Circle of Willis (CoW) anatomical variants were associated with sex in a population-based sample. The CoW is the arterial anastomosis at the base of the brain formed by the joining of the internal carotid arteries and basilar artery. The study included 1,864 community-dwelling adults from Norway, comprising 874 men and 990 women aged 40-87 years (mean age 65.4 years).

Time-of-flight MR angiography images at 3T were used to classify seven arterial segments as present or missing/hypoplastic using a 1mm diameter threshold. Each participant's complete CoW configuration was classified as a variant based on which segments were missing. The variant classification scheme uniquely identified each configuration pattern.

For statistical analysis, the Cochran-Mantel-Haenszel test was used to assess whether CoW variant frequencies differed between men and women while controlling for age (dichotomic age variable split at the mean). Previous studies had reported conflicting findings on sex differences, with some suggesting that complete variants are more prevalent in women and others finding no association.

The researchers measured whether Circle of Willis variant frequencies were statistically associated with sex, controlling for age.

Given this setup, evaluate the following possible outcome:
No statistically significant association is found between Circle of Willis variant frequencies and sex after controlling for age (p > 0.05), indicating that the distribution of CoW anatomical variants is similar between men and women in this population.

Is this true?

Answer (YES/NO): YES